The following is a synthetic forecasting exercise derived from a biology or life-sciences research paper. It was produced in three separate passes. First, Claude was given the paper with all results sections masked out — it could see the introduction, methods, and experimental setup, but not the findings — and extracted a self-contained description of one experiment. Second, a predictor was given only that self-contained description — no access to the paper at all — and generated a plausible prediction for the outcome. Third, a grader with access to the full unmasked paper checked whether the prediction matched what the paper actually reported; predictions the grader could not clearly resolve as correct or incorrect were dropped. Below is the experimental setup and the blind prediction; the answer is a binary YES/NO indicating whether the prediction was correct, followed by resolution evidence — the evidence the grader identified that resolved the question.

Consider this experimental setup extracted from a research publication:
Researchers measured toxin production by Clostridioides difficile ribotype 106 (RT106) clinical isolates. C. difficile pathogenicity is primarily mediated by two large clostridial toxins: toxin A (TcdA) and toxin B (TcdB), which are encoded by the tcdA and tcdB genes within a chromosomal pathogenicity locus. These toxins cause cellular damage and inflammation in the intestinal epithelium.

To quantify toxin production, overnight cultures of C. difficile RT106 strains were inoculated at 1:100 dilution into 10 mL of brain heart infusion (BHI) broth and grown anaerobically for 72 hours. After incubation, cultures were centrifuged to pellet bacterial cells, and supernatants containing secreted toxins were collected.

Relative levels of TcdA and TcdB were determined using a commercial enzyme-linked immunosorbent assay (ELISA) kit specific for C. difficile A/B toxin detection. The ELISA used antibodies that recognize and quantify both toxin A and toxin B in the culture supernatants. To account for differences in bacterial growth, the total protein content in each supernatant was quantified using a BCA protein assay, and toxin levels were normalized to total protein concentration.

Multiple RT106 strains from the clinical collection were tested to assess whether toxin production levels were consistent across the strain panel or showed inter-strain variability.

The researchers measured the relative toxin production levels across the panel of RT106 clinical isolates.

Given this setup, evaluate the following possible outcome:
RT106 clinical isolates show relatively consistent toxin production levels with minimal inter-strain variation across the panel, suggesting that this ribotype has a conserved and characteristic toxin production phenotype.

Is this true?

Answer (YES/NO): NO